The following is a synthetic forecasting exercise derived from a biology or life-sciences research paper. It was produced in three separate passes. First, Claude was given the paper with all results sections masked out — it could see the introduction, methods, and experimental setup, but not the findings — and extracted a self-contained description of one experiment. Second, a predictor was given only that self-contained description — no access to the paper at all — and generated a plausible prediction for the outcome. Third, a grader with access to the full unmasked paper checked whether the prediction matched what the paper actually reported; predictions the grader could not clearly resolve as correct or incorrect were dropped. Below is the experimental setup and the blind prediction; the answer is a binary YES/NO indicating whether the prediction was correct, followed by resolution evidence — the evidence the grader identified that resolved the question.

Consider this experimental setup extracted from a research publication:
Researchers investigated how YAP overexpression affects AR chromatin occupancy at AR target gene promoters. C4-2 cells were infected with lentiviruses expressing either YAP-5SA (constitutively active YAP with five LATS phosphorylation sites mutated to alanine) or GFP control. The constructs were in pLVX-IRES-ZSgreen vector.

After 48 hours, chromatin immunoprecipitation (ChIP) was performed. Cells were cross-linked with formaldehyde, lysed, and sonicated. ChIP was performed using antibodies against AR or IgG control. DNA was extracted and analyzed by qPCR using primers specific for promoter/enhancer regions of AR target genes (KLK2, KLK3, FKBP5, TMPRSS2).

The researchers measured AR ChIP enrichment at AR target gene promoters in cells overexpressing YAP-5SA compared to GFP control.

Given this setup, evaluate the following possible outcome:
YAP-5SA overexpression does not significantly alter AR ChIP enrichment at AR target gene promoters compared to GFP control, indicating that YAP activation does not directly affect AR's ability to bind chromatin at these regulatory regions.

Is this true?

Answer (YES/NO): NO